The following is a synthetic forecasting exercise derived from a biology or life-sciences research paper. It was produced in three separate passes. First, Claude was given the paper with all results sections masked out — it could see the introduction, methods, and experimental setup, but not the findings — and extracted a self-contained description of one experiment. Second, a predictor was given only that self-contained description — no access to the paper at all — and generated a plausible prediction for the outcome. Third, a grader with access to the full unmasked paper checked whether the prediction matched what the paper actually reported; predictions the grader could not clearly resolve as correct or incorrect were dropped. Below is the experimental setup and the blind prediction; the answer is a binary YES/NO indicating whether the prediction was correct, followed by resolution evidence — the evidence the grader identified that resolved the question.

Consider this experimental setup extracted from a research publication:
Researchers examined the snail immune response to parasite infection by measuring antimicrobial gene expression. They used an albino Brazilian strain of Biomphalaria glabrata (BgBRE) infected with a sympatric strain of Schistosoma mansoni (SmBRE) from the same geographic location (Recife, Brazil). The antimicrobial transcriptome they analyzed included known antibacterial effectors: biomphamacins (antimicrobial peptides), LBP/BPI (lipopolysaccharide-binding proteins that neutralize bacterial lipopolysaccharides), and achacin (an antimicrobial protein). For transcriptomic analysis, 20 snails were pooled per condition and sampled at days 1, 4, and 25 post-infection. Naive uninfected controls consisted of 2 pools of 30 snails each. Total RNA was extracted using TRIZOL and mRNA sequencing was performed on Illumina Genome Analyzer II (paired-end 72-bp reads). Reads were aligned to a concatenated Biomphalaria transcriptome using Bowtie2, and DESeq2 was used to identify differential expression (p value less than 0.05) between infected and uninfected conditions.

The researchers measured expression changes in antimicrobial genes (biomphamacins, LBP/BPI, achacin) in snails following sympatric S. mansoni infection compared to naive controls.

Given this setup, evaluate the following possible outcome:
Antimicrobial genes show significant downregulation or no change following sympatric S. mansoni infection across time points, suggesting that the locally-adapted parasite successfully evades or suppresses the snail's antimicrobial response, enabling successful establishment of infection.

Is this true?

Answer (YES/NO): NO